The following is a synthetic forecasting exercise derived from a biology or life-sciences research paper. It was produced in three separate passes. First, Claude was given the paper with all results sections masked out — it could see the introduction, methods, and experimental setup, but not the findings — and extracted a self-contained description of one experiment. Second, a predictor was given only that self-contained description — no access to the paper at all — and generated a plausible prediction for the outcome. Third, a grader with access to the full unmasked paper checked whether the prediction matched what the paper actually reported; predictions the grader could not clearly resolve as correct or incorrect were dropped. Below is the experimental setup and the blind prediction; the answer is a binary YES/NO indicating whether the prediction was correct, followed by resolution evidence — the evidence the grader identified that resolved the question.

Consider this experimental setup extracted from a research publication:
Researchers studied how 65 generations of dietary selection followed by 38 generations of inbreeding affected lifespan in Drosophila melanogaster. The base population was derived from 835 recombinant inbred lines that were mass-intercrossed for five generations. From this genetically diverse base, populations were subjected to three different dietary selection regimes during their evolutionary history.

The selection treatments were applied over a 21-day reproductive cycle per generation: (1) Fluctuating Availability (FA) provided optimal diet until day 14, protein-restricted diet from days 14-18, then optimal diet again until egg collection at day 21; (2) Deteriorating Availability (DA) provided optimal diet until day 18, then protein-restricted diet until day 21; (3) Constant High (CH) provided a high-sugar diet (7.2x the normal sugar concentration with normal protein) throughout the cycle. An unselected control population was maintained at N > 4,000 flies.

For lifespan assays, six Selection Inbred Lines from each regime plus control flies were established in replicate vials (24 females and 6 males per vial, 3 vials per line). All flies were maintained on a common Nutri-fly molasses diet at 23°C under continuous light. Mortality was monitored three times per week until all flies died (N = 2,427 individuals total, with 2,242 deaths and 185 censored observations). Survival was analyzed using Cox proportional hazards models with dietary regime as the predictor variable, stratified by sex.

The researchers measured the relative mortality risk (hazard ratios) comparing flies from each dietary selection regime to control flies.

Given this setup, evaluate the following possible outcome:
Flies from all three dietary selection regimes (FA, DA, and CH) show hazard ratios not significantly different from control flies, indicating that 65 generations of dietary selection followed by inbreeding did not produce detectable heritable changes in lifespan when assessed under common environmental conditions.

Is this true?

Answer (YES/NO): NO